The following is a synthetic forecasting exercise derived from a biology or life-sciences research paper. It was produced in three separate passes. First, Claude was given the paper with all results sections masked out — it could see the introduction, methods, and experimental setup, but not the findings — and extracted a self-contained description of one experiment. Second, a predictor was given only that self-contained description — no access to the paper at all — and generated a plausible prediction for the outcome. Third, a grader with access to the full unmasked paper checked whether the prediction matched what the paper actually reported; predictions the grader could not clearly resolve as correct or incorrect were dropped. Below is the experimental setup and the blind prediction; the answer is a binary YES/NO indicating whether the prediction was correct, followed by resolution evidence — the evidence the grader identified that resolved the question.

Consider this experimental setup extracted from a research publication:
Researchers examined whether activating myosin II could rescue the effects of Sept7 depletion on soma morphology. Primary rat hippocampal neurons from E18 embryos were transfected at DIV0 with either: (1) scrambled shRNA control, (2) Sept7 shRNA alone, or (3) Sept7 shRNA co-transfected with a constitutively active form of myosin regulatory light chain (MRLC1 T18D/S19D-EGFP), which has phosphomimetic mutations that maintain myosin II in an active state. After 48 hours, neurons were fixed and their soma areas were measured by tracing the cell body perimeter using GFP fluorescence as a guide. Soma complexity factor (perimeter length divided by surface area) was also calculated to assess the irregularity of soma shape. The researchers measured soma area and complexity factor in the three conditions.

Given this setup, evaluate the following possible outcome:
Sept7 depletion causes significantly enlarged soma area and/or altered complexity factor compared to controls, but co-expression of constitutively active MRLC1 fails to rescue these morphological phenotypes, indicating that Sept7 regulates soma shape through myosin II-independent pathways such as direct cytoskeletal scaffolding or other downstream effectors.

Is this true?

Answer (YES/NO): NO